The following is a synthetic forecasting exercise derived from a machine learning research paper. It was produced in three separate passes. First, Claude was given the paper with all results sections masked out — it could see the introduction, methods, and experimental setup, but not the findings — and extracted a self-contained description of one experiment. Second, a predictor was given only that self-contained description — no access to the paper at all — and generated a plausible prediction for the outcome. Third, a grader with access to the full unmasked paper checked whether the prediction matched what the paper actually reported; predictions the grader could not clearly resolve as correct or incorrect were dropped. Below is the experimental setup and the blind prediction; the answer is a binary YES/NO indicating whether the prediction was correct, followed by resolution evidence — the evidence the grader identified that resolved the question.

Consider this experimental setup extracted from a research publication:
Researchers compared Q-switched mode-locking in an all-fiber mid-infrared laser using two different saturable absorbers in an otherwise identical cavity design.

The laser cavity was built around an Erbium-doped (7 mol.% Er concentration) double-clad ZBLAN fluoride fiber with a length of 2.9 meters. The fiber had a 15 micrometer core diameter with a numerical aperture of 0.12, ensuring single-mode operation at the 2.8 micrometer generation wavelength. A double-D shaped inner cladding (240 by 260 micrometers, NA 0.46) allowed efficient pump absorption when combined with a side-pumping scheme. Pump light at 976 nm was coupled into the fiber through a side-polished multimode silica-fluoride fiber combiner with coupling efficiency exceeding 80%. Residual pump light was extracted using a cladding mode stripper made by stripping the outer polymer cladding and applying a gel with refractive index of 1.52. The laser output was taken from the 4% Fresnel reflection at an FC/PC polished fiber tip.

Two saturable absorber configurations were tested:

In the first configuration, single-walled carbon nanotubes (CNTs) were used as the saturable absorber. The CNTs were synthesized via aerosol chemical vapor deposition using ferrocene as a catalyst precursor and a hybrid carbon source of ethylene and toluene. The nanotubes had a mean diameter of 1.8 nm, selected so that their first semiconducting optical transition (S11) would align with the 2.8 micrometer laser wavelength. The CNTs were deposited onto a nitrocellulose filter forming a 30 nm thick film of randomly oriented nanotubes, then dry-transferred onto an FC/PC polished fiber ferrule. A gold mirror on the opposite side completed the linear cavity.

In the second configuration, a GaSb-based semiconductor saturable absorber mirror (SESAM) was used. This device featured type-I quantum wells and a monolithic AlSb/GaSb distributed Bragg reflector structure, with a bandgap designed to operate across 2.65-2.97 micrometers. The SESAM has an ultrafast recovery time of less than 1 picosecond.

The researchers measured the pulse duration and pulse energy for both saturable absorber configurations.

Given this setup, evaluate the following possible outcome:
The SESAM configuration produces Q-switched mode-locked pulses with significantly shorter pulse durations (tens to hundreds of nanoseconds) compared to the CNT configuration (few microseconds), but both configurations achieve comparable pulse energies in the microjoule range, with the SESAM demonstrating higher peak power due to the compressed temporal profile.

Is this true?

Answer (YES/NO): NO